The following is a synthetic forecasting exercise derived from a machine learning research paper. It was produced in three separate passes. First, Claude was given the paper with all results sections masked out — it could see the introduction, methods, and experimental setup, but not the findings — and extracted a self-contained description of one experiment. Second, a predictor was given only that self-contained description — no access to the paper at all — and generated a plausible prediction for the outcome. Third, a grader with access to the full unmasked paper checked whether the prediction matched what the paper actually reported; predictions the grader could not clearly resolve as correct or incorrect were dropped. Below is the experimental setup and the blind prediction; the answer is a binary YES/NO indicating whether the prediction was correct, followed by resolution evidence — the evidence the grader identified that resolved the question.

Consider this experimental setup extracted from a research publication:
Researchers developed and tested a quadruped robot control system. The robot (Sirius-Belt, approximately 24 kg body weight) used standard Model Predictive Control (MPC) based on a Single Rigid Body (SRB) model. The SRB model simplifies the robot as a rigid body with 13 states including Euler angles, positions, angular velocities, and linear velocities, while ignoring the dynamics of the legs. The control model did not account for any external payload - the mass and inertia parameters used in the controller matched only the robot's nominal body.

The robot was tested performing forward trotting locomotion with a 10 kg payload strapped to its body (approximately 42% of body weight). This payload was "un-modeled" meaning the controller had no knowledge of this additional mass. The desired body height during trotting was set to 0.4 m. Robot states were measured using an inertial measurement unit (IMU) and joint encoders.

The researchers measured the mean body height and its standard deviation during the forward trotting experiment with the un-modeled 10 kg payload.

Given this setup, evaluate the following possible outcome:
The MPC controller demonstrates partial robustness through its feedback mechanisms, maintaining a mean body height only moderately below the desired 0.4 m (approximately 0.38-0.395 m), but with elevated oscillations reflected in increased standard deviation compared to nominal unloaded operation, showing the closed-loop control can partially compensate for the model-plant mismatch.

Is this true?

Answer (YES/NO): NO